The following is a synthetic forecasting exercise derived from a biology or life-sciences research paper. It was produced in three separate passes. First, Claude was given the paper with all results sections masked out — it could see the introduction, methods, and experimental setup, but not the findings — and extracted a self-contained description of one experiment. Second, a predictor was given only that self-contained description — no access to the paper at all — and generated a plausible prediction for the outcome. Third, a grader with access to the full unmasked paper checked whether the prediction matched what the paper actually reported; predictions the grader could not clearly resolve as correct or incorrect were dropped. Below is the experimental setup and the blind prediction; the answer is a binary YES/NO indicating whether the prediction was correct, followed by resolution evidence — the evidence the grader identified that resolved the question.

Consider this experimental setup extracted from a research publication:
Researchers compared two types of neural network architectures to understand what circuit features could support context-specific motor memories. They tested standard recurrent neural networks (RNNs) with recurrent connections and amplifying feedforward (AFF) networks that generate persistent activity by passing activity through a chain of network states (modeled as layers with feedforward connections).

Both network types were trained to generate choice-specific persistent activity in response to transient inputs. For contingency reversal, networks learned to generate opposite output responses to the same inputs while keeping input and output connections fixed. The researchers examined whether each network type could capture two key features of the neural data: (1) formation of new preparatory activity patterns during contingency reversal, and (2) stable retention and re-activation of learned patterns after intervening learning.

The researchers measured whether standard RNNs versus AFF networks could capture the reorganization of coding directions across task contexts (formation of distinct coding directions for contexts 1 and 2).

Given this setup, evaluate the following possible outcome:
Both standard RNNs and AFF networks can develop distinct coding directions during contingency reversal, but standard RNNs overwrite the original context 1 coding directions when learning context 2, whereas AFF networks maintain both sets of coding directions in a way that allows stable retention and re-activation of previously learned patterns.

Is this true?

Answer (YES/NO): NO